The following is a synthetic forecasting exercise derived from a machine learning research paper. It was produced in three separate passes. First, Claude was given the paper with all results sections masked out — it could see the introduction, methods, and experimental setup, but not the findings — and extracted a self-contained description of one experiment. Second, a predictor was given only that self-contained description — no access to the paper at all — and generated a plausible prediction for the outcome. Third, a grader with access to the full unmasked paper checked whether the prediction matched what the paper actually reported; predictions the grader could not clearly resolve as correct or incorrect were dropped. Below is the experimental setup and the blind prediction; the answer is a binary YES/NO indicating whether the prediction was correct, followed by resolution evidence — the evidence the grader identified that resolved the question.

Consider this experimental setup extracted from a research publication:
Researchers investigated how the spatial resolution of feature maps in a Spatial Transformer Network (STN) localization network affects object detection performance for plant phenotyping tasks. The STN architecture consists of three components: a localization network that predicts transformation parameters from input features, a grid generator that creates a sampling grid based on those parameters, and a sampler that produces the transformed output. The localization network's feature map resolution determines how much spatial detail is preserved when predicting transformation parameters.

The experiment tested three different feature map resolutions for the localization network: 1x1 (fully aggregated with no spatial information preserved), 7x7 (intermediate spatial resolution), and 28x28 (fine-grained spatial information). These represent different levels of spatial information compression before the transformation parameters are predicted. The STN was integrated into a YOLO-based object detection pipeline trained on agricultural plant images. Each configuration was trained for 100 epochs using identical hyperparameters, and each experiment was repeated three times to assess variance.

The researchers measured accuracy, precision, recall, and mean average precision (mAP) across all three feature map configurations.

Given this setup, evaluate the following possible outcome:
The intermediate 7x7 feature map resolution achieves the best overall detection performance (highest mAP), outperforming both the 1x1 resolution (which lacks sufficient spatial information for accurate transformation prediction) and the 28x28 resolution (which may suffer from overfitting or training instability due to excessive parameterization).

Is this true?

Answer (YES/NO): NO